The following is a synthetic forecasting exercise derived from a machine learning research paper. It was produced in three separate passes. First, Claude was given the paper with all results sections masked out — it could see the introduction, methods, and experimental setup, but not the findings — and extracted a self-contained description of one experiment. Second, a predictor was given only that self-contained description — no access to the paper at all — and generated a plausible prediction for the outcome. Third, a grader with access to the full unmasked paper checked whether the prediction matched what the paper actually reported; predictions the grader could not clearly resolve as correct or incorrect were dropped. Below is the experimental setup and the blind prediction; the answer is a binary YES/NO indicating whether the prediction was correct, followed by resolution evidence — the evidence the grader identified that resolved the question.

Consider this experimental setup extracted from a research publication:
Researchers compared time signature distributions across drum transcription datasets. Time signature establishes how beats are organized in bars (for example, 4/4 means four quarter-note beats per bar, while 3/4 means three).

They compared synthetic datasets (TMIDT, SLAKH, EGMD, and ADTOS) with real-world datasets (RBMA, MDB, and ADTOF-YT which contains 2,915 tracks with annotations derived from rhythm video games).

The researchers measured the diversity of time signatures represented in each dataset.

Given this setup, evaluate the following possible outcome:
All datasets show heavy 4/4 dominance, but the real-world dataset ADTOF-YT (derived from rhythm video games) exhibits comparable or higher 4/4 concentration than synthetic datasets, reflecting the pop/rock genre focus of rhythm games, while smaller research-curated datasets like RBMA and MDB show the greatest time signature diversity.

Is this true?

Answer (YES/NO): NO